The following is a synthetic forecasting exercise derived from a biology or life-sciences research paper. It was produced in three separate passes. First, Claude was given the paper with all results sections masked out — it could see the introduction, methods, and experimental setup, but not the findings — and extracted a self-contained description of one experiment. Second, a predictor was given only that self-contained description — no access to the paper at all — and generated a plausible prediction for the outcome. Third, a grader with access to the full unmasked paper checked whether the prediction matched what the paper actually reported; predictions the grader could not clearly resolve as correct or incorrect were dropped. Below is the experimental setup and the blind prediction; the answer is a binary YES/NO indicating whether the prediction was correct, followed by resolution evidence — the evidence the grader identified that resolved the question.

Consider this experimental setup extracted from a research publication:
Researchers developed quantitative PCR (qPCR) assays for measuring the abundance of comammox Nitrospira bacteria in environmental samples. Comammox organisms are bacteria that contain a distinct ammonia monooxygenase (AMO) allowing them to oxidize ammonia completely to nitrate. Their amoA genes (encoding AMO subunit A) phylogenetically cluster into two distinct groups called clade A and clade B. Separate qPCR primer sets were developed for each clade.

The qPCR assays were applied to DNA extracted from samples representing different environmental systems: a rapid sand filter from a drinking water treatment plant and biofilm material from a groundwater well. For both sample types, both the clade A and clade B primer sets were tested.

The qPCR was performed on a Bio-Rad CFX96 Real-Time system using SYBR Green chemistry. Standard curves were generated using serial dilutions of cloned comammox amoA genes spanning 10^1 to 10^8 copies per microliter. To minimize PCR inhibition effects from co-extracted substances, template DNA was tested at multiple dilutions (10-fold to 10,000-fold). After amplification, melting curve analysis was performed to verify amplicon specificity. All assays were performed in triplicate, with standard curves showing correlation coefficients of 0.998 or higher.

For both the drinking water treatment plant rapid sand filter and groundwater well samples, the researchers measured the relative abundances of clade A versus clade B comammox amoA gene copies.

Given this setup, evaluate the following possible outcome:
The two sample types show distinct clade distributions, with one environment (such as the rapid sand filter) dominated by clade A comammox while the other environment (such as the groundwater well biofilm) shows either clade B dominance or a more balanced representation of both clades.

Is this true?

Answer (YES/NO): NO